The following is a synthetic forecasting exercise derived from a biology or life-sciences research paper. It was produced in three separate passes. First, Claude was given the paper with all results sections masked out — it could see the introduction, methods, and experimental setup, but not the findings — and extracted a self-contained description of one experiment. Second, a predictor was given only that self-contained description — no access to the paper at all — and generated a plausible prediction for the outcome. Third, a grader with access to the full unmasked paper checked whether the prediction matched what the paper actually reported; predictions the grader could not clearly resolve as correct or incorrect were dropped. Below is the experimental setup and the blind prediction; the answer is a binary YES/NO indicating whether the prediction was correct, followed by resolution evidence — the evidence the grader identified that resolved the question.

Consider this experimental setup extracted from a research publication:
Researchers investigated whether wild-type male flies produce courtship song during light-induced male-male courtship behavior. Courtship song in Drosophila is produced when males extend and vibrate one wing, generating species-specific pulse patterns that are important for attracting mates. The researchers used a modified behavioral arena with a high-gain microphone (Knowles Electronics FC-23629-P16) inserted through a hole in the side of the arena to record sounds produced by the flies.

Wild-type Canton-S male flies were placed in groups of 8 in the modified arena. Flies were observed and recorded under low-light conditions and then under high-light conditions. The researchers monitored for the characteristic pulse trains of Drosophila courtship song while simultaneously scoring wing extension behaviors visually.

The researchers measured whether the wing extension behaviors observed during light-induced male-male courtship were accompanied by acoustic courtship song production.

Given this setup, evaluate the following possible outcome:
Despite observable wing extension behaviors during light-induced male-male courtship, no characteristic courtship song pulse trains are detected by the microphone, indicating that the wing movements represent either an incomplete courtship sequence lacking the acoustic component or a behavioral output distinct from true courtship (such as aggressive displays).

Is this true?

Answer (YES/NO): NO